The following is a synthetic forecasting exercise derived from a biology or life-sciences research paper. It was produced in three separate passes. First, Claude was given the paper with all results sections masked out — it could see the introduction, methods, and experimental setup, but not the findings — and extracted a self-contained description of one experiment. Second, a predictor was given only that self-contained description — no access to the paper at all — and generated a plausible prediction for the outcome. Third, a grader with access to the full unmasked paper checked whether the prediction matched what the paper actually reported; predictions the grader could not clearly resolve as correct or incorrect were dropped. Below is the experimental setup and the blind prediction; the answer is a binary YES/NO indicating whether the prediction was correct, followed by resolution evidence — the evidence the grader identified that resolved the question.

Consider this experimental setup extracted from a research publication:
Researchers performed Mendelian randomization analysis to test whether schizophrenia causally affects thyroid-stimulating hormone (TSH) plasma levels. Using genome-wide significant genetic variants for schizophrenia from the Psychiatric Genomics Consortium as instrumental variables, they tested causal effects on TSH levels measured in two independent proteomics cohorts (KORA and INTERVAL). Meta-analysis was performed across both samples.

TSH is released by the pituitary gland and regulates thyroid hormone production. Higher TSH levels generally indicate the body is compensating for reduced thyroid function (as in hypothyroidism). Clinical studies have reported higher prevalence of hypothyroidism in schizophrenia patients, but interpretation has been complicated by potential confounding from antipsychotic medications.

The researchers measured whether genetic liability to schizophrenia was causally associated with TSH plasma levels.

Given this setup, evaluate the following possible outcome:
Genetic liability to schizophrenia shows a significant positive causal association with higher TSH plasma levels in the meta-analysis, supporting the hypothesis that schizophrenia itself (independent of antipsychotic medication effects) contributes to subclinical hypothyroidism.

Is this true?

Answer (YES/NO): YES